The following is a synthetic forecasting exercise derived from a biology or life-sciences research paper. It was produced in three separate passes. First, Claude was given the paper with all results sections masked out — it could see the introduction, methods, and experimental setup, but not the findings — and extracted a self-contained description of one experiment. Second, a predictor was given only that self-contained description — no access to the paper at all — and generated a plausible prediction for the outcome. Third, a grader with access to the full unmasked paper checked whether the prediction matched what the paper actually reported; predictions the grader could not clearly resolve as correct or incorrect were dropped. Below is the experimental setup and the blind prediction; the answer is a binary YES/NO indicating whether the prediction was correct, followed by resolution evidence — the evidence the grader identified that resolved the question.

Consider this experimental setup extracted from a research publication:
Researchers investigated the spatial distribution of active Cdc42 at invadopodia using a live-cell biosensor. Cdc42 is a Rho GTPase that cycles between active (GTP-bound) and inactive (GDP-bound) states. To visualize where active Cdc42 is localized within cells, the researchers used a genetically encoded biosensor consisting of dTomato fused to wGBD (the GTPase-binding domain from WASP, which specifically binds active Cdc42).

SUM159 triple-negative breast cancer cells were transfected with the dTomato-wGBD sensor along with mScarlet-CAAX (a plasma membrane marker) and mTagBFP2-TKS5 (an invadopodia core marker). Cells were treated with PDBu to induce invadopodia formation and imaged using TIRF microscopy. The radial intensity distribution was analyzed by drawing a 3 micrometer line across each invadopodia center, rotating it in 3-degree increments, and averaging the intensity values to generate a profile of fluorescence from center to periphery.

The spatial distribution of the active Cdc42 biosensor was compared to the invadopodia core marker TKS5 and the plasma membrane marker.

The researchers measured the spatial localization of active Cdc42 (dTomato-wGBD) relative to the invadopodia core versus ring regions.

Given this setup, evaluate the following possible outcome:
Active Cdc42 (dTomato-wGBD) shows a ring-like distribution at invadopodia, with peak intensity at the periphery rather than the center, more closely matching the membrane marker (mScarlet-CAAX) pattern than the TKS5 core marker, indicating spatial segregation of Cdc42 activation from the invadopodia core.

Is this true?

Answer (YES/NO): NO